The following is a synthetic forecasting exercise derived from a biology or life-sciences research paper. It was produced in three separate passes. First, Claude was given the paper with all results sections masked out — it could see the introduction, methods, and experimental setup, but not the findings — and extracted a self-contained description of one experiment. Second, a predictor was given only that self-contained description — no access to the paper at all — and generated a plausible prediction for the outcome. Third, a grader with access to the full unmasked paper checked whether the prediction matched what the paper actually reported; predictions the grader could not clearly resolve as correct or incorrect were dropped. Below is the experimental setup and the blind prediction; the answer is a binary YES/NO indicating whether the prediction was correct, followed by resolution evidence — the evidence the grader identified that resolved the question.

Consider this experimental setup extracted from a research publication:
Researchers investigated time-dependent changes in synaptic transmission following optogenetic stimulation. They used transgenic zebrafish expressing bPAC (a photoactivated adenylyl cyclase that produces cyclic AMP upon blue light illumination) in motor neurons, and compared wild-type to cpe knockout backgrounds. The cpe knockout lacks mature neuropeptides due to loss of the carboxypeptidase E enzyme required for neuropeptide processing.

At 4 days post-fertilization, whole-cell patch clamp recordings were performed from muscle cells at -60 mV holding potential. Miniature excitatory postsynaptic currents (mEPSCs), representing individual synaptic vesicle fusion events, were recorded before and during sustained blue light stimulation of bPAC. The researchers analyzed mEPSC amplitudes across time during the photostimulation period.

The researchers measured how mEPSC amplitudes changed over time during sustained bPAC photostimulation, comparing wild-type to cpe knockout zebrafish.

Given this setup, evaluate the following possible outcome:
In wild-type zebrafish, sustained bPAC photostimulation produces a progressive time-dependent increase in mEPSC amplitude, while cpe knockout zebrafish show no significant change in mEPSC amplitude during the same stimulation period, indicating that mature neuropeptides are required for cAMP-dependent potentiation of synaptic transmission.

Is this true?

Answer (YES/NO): NO